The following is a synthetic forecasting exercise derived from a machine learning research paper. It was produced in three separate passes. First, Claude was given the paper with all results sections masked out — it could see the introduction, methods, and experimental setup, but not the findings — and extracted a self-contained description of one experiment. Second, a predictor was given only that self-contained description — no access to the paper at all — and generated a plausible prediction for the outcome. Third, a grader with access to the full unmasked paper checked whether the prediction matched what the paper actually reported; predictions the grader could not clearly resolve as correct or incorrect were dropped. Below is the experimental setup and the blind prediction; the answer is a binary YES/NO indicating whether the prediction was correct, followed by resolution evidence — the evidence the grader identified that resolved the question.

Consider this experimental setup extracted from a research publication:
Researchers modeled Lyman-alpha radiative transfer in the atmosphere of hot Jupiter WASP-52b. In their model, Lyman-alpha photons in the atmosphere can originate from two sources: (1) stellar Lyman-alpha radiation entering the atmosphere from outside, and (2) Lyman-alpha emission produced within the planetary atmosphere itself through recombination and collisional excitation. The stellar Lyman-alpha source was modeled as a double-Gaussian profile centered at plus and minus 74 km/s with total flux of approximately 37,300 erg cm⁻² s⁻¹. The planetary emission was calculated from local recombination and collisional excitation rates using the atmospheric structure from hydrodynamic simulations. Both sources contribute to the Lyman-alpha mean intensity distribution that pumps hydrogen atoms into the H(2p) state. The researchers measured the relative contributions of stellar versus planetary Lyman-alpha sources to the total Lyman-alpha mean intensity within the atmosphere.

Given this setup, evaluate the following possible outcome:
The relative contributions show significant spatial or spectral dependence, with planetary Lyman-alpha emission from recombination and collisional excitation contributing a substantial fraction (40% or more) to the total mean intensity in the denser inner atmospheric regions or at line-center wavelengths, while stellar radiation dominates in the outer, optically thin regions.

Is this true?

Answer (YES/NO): NO